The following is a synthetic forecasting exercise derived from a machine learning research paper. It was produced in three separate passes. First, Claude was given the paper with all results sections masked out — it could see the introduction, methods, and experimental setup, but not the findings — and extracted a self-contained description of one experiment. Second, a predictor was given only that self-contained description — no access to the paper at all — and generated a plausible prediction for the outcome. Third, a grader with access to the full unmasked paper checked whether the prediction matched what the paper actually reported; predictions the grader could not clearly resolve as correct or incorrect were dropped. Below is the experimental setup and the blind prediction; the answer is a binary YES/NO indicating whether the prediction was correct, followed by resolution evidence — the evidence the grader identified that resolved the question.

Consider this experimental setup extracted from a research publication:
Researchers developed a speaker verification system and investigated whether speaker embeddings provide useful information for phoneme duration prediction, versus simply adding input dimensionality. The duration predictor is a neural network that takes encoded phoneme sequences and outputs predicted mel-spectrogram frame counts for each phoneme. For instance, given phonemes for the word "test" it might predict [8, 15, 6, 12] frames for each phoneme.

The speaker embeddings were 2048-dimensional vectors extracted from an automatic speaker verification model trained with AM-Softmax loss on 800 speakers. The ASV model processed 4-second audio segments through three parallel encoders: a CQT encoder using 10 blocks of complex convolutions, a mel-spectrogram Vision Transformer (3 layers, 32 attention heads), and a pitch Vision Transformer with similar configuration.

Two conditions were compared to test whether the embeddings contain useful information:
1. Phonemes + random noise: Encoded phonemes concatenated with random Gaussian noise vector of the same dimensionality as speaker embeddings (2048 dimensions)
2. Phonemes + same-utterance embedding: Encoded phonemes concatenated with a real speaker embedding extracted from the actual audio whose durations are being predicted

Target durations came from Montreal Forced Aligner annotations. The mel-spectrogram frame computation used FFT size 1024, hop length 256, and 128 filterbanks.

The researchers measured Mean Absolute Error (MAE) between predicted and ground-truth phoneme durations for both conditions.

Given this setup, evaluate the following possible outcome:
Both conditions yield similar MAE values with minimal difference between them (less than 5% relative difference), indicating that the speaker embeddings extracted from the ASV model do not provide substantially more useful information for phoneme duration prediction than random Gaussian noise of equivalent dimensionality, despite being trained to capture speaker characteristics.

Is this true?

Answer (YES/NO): NO